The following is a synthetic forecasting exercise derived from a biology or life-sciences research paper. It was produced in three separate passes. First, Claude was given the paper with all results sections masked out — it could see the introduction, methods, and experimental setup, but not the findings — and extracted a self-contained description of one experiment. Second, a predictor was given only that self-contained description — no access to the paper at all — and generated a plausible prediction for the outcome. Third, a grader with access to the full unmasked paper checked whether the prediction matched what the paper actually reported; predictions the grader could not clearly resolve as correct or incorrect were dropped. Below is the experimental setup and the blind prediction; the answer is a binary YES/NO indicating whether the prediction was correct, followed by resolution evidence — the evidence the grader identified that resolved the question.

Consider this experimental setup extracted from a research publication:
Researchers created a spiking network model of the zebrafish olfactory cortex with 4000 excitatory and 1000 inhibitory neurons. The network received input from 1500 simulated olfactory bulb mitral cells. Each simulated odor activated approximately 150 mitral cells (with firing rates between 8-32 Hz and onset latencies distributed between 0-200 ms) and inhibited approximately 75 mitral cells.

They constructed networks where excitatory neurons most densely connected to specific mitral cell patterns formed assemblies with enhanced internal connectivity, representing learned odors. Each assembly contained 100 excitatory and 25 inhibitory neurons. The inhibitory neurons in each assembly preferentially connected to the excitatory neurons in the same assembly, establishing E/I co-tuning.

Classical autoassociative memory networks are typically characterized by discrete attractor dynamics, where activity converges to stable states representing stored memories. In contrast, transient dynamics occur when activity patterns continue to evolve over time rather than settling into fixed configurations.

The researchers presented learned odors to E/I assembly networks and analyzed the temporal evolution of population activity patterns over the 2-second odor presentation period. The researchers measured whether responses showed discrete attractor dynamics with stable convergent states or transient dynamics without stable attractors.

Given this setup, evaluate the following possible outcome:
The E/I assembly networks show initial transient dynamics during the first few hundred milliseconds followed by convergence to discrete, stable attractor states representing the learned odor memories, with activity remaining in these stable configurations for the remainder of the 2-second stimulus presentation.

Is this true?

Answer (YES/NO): NO